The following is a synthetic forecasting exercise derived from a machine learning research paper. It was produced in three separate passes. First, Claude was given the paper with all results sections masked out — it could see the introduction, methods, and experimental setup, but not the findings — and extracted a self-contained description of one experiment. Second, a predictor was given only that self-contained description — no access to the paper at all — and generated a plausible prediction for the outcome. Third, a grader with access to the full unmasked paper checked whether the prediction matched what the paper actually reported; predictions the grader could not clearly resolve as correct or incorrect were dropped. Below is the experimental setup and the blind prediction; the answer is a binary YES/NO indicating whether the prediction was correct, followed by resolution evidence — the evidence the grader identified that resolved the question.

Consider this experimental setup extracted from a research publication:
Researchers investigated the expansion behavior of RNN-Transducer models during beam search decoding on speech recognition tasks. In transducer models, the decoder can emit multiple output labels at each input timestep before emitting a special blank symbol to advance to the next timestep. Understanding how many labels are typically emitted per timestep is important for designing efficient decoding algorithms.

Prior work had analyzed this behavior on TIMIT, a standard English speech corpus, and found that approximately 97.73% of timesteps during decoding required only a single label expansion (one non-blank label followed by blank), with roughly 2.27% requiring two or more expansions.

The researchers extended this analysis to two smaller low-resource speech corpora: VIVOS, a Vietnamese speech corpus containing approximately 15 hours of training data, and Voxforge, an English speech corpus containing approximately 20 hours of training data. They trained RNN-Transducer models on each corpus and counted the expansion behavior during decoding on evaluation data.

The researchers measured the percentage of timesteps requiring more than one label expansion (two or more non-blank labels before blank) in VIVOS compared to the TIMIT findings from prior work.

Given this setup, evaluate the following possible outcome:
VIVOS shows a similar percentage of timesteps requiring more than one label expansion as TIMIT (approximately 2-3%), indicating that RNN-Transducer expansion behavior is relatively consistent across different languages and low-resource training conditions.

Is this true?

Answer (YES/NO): NO